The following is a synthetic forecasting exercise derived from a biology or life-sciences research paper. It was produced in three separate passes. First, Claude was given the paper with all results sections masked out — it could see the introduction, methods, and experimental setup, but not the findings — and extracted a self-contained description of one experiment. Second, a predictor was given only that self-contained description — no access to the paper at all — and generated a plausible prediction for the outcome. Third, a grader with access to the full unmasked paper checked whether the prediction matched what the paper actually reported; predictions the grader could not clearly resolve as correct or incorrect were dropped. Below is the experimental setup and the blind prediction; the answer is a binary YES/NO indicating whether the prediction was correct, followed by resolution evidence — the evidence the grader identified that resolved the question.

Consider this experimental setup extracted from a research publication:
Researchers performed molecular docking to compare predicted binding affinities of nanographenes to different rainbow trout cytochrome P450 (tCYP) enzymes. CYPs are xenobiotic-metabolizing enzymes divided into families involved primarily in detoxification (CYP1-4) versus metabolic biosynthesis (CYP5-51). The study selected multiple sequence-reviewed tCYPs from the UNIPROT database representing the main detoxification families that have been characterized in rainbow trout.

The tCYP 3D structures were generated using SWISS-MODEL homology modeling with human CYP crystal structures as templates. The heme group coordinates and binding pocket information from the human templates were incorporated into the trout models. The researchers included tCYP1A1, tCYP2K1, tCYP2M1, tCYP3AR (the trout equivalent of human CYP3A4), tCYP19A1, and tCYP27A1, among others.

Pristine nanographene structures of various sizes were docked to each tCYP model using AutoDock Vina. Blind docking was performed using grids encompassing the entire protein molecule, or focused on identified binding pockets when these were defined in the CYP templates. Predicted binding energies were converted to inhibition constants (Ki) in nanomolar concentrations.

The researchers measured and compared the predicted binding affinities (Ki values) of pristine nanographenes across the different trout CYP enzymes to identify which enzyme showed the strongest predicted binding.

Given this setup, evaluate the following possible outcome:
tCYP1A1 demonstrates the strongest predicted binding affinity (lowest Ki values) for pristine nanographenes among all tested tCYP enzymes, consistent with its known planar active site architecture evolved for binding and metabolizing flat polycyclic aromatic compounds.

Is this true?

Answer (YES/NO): NO